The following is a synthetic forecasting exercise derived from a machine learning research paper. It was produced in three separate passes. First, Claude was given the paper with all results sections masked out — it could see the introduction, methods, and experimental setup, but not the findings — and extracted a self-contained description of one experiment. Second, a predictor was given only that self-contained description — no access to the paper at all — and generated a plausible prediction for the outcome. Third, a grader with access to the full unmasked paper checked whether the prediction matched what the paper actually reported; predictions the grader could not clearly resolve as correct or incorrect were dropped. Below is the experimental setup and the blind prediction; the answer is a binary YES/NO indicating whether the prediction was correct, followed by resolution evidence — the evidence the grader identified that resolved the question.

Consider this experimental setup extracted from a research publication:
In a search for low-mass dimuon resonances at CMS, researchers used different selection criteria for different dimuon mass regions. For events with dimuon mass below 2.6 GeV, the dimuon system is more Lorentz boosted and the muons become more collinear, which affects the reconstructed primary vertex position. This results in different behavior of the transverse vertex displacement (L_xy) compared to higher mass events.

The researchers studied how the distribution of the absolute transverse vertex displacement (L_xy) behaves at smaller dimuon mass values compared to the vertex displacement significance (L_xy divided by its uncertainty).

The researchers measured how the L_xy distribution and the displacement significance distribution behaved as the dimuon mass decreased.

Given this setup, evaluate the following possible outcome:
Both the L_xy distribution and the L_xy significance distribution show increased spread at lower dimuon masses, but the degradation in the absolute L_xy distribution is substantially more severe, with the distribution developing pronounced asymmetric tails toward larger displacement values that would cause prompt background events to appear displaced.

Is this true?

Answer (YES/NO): NO